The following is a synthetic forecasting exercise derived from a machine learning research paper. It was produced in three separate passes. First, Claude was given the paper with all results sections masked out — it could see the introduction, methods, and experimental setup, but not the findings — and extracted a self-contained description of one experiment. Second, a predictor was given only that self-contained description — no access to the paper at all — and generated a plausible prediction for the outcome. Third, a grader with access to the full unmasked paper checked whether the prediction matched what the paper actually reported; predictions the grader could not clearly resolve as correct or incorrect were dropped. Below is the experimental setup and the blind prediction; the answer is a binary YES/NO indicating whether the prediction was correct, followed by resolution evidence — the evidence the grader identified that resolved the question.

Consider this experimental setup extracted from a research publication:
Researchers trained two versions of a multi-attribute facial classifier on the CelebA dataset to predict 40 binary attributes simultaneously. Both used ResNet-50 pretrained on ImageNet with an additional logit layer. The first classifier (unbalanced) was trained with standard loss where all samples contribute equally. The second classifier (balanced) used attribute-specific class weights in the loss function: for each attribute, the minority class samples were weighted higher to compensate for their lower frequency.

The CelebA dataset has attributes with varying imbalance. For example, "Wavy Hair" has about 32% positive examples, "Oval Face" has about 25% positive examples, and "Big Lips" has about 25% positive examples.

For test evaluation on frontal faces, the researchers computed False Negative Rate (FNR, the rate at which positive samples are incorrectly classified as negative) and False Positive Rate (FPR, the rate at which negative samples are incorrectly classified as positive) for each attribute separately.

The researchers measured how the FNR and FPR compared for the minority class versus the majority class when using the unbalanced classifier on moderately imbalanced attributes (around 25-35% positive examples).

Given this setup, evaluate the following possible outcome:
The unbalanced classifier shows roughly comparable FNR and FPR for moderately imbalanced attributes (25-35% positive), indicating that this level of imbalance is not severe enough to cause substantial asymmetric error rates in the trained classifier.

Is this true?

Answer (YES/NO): NO